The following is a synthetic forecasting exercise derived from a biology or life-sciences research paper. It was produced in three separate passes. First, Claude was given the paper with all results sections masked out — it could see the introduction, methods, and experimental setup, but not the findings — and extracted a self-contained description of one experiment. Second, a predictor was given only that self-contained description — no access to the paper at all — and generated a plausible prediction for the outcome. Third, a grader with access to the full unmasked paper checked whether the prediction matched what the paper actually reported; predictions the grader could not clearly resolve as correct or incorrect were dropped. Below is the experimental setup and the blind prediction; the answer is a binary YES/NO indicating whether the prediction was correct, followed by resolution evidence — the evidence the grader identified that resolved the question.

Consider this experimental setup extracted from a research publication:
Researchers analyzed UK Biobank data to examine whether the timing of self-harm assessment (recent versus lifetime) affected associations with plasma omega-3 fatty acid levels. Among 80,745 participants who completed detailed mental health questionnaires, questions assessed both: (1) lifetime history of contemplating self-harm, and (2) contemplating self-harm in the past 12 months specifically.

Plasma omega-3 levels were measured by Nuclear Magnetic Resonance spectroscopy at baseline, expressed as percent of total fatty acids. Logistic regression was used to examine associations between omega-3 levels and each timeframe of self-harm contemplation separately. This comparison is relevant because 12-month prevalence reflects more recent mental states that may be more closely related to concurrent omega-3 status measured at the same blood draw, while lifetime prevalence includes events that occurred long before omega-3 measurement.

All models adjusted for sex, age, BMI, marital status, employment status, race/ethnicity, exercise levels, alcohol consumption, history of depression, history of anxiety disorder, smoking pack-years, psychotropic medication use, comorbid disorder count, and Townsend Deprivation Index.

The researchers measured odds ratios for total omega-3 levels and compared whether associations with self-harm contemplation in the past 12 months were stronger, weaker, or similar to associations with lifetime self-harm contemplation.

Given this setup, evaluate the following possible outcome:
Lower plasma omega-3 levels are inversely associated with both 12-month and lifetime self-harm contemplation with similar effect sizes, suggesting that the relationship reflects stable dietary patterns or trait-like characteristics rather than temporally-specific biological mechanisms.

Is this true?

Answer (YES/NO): NO